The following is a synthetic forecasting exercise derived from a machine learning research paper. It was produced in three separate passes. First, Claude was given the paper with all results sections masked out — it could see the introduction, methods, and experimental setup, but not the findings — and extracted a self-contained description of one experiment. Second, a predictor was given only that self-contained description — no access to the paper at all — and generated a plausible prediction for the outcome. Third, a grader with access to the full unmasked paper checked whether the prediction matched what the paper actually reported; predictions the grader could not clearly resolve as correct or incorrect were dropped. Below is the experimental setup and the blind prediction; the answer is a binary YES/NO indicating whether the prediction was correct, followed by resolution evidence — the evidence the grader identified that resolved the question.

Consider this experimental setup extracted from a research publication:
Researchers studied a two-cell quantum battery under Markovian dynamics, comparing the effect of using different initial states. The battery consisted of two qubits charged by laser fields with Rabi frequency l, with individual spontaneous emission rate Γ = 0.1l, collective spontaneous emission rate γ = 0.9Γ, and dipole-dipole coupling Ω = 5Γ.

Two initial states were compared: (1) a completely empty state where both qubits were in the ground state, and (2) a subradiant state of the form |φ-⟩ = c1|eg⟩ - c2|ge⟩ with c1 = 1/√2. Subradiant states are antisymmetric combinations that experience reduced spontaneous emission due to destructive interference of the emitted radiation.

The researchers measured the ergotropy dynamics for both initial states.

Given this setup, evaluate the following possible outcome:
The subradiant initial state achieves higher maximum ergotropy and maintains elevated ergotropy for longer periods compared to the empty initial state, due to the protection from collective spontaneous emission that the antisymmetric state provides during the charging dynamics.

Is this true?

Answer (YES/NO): NO